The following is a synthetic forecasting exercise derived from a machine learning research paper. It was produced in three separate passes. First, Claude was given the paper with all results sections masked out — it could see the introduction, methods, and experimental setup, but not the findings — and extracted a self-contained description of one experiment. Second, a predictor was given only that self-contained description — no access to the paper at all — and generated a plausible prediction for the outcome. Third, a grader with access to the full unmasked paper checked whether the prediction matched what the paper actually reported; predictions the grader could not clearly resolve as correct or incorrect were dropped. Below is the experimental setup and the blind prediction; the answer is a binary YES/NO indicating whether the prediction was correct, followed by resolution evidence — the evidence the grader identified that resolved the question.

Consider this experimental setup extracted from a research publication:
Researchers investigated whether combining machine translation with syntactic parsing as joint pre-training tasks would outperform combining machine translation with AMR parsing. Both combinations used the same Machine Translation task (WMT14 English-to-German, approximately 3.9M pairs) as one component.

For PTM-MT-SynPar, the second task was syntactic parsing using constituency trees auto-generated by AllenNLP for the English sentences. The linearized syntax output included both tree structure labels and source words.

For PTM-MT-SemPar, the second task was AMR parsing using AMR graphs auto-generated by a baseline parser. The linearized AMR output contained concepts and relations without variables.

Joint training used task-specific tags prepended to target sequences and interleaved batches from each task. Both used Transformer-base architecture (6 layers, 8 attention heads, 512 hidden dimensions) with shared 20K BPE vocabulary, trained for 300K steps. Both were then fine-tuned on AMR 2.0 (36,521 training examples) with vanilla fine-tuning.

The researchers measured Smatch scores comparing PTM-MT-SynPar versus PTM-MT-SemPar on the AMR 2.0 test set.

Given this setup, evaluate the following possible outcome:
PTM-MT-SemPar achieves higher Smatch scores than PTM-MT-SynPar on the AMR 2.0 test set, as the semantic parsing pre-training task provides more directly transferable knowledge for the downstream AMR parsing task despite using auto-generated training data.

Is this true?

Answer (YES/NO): YES